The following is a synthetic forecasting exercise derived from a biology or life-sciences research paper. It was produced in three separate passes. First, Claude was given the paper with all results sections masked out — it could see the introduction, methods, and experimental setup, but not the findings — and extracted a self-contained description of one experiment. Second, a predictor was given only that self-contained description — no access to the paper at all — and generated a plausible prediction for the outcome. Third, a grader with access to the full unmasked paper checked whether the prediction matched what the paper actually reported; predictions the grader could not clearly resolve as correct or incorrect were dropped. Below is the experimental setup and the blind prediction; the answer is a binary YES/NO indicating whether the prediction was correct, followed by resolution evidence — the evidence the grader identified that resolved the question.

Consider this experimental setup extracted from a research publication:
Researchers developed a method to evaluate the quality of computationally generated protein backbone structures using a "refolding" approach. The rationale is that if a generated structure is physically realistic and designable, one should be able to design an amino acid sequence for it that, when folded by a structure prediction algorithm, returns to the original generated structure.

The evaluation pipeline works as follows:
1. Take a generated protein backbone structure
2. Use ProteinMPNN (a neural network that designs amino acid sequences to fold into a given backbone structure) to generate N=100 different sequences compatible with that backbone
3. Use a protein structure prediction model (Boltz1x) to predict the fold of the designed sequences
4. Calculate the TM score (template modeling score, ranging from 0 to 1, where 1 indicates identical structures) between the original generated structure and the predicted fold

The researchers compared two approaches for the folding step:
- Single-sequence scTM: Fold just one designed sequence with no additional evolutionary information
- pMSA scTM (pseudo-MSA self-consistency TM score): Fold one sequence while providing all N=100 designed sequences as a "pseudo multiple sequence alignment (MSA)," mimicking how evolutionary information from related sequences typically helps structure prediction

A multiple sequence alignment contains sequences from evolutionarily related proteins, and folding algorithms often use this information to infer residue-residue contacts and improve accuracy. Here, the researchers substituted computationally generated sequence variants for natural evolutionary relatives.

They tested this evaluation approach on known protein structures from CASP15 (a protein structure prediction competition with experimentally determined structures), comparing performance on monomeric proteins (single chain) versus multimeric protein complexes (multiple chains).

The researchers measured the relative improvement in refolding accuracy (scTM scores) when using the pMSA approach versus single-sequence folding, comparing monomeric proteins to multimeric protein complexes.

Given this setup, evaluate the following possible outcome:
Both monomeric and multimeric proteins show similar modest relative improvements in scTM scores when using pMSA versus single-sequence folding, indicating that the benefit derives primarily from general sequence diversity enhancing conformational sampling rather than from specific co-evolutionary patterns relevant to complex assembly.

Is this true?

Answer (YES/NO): NO